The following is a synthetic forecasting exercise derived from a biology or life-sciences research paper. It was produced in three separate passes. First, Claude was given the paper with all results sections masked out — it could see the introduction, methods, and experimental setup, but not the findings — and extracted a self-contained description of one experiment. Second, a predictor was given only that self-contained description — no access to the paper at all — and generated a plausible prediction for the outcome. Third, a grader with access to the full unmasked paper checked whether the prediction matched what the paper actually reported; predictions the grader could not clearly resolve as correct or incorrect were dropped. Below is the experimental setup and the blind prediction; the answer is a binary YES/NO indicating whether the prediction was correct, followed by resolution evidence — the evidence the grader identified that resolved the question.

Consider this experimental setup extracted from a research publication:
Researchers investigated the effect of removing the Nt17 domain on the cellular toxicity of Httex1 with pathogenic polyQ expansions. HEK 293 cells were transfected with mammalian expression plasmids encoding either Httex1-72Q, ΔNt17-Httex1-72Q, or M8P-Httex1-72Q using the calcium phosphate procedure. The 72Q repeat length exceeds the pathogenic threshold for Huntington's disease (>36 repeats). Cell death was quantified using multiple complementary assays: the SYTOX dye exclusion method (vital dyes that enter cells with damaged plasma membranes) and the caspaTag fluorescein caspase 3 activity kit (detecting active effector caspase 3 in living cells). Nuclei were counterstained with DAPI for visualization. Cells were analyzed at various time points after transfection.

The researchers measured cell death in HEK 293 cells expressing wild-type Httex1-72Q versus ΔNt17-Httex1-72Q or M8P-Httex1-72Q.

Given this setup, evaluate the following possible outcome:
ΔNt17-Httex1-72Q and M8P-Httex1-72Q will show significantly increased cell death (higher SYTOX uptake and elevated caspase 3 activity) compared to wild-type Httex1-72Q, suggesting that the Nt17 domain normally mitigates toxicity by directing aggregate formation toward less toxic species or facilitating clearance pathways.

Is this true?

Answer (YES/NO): NO